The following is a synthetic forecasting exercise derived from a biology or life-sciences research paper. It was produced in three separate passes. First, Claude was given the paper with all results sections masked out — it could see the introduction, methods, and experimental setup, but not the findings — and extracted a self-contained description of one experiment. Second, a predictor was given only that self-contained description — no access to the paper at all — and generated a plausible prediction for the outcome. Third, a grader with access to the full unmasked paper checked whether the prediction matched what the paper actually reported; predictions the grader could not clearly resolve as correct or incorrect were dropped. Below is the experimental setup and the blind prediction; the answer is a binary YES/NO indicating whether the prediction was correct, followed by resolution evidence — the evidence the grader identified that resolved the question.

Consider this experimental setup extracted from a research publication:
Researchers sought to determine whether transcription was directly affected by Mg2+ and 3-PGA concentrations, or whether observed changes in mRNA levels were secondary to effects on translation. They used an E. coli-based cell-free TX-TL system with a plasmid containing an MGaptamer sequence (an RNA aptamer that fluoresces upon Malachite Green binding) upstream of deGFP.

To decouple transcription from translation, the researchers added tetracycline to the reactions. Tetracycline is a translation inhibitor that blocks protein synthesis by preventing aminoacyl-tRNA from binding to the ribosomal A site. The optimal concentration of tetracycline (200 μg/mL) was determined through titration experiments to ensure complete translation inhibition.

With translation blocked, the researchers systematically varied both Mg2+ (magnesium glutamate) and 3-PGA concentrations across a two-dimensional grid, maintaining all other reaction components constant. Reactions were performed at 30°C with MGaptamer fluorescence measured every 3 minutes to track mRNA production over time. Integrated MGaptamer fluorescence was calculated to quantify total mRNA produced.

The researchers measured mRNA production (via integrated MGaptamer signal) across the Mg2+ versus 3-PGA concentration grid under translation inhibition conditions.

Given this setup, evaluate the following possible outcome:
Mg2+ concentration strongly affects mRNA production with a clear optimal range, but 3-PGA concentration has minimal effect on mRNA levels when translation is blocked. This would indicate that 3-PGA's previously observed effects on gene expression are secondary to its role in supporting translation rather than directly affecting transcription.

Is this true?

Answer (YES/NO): NO